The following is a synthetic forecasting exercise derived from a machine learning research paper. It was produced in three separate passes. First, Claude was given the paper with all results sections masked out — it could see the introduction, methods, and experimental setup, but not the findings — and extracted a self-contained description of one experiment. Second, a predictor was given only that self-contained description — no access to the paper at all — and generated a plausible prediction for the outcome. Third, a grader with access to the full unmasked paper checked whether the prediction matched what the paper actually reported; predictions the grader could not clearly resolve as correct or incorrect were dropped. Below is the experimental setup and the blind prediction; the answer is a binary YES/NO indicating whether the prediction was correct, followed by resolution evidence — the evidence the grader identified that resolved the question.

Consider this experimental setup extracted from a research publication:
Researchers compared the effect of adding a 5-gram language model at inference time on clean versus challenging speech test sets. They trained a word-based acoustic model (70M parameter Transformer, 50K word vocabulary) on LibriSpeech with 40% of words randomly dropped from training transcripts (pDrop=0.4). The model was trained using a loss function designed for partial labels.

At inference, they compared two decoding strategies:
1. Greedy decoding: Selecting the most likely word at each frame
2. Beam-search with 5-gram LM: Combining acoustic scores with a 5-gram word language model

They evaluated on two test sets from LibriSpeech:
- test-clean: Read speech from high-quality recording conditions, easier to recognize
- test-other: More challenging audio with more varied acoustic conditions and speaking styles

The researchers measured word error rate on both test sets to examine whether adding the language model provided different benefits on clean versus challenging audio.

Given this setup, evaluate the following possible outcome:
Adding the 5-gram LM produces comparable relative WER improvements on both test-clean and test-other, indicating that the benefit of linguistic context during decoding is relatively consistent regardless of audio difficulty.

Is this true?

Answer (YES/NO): NO